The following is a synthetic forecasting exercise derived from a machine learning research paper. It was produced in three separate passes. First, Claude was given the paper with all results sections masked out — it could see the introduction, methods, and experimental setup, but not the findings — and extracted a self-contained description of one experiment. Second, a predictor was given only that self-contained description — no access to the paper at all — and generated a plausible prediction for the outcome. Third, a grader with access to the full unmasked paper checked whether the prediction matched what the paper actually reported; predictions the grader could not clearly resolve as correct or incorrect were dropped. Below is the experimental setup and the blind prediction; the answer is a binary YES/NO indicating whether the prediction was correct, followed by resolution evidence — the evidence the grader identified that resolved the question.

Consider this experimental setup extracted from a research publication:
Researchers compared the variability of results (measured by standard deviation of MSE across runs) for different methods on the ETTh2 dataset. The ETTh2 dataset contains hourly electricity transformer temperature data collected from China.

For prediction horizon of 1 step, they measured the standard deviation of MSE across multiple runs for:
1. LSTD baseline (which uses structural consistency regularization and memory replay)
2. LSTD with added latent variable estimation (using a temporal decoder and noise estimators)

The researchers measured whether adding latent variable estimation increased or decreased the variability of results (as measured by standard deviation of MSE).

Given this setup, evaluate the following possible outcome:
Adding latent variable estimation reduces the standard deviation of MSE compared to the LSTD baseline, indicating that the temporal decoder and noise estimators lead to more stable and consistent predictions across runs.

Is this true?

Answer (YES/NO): YES